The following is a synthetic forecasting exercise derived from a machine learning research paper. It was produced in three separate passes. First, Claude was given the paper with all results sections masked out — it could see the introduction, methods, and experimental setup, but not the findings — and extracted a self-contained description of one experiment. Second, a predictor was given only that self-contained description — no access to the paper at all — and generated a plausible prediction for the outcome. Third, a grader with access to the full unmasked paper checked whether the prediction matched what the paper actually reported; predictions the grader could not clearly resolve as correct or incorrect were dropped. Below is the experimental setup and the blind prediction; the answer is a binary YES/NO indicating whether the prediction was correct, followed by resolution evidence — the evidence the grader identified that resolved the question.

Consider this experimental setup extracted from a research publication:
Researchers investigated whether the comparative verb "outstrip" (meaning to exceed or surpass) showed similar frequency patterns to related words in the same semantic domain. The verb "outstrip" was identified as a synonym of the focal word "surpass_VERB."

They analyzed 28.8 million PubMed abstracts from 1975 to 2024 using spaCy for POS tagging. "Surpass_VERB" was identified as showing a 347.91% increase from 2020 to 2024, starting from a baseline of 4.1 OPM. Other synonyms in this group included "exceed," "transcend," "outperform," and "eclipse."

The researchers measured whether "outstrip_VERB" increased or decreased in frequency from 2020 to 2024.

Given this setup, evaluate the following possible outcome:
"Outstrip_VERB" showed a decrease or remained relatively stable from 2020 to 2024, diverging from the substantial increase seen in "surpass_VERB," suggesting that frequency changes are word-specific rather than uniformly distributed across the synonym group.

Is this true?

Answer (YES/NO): YES